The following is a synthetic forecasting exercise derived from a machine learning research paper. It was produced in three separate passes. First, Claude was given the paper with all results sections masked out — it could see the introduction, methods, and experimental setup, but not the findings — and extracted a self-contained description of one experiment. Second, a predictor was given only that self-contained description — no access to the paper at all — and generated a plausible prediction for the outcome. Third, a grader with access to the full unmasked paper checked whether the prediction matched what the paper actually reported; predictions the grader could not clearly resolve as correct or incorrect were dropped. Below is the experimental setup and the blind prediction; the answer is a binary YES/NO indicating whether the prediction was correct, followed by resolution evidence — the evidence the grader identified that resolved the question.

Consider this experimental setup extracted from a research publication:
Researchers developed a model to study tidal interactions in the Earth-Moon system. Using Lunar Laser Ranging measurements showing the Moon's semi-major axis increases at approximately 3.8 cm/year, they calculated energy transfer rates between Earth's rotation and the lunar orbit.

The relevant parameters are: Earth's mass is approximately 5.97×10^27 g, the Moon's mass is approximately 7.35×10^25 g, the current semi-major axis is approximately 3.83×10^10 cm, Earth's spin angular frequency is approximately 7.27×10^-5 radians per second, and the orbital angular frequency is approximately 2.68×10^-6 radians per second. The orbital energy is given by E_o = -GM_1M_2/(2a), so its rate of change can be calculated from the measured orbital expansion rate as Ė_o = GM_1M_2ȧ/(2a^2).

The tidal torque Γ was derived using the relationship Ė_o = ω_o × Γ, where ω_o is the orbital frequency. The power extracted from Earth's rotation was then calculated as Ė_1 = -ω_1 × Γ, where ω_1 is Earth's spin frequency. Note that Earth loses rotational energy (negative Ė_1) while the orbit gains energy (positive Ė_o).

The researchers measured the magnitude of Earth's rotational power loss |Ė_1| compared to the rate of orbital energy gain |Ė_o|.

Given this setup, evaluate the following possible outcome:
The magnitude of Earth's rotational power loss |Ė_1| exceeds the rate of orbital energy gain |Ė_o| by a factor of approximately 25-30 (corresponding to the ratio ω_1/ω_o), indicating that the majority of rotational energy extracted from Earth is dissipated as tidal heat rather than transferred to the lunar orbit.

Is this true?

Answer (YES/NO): YES